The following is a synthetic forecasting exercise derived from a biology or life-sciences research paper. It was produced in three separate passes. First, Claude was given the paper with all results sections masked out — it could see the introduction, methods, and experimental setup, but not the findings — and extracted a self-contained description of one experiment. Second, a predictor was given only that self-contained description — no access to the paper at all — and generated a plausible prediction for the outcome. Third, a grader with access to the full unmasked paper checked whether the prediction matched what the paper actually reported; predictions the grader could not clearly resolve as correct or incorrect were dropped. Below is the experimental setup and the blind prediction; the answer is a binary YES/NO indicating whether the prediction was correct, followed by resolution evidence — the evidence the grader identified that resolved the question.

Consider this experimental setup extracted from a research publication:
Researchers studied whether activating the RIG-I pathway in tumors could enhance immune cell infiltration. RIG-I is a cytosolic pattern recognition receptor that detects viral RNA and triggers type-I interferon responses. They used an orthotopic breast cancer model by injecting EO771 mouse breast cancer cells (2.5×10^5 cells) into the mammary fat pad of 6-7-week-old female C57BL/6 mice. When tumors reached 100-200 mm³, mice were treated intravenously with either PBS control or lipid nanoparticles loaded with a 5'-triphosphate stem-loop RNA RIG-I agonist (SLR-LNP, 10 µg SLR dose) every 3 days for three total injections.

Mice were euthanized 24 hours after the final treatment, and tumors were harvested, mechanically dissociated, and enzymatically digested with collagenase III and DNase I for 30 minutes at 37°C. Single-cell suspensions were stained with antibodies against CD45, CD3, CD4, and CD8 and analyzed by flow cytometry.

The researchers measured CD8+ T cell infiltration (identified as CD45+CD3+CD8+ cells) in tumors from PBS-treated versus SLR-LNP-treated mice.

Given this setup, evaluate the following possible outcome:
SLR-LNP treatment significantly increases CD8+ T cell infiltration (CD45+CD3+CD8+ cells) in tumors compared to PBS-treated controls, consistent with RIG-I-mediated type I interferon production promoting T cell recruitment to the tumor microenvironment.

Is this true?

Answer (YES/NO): YES